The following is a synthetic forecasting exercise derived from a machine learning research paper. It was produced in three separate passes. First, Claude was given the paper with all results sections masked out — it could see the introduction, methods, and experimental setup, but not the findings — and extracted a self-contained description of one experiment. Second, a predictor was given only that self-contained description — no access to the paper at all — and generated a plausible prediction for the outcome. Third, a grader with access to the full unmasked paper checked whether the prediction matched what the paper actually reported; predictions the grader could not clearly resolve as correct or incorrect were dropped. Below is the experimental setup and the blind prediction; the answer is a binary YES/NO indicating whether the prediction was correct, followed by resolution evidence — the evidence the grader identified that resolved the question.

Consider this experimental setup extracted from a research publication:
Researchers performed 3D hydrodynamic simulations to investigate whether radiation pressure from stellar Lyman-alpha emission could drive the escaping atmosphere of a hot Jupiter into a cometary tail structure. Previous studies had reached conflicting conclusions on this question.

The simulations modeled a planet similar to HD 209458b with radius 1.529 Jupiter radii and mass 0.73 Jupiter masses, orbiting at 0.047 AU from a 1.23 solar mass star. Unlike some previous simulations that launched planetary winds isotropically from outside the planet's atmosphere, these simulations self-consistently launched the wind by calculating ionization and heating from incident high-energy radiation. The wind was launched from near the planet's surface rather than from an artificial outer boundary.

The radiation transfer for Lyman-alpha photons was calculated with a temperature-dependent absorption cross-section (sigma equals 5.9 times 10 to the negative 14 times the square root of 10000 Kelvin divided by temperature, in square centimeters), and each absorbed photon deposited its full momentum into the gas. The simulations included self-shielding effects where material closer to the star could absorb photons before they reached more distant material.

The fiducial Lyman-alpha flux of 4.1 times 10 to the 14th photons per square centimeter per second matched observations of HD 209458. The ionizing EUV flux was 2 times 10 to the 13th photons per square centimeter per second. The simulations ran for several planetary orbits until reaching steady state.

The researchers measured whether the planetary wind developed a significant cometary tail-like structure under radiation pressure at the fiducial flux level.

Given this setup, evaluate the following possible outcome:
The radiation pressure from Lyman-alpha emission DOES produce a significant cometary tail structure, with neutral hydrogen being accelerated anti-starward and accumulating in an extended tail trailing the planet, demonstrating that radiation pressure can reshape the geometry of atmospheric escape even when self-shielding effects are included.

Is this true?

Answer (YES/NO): NO